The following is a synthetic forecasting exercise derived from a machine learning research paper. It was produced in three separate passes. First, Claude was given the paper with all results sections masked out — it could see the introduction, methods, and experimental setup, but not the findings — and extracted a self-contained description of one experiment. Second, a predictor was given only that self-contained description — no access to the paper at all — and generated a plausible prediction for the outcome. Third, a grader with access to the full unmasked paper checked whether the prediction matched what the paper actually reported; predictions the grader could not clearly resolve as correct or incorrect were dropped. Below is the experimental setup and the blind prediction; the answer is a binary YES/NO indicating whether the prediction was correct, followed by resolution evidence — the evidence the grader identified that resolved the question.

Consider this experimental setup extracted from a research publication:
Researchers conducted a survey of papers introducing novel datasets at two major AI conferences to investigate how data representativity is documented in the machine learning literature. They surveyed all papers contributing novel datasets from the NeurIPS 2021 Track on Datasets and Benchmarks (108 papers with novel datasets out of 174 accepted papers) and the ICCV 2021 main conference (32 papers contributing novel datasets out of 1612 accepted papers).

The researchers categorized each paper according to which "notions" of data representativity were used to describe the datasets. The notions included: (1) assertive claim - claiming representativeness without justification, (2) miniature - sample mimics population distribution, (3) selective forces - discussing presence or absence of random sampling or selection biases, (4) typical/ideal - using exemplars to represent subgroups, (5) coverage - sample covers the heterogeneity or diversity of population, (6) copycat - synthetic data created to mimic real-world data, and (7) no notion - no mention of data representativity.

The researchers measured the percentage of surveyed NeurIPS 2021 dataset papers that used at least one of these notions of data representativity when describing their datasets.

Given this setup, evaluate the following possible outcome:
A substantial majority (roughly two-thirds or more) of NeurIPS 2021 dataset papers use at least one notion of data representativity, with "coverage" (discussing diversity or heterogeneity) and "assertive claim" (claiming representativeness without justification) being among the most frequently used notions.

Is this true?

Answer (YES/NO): NO